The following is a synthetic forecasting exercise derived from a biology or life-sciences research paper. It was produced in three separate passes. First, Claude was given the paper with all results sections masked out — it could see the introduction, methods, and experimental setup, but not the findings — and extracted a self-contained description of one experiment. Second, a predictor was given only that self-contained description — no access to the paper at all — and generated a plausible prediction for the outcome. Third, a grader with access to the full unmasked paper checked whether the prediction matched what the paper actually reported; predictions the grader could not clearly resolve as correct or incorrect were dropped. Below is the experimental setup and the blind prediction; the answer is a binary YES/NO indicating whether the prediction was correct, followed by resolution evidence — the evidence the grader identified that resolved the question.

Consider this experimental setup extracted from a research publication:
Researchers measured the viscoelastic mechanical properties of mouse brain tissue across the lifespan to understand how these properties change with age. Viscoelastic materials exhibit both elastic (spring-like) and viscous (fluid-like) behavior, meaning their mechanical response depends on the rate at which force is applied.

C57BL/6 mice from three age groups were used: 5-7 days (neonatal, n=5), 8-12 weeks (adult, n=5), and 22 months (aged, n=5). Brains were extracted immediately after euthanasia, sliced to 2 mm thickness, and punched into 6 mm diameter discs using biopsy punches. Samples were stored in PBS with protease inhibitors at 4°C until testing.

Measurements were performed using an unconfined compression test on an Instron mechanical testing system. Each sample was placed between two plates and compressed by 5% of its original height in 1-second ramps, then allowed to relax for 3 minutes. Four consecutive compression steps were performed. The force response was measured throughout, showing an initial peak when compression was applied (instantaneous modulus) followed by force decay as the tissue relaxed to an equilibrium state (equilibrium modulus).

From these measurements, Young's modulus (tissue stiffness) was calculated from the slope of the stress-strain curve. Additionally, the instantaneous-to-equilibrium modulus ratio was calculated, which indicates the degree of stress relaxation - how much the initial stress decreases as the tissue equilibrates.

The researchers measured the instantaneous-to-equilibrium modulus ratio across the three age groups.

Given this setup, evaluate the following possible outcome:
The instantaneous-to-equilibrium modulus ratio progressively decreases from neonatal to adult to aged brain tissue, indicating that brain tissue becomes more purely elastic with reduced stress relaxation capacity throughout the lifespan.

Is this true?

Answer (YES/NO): YES